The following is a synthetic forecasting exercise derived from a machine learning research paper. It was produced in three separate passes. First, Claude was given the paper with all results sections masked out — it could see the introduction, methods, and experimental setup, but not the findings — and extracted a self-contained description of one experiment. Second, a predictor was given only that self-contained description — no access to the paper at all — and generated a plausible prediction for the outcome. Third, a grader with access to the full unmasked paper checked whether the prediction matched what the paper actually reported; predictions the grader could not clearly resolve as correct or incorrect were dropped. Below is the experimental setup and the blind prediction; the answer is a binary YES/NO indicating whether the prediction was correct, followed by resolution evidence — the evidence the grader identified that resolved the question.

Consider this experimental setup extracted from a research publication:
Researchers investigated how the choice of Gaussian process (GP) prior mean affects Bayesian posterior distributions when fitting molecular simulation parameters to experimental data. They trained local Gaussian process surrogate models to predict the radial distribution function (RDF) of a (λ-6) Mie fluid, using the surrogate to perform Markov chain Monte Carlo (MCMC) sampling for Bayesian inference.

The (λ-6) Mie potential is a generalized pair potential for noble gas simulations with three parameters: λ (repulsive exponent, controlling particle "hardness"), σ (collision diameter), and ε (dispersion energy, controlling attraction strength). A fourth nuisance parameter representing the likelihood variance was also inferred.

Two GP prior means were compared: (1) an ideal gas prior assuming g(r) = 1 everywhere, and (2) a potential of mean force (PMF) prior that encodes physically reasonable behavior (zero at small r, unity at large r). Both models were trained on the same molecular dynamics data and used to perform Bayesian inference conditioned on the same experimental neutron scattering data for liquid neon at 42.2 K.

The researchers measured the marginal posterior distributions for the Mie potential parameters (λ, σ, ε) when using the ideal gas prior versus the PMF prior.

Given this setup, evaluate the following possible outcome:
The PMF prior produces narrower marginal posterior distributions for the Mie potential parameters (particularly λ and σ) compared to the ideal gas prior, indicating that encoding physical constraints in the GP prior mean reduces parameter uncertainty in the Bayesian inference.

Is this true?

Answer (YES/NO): NO